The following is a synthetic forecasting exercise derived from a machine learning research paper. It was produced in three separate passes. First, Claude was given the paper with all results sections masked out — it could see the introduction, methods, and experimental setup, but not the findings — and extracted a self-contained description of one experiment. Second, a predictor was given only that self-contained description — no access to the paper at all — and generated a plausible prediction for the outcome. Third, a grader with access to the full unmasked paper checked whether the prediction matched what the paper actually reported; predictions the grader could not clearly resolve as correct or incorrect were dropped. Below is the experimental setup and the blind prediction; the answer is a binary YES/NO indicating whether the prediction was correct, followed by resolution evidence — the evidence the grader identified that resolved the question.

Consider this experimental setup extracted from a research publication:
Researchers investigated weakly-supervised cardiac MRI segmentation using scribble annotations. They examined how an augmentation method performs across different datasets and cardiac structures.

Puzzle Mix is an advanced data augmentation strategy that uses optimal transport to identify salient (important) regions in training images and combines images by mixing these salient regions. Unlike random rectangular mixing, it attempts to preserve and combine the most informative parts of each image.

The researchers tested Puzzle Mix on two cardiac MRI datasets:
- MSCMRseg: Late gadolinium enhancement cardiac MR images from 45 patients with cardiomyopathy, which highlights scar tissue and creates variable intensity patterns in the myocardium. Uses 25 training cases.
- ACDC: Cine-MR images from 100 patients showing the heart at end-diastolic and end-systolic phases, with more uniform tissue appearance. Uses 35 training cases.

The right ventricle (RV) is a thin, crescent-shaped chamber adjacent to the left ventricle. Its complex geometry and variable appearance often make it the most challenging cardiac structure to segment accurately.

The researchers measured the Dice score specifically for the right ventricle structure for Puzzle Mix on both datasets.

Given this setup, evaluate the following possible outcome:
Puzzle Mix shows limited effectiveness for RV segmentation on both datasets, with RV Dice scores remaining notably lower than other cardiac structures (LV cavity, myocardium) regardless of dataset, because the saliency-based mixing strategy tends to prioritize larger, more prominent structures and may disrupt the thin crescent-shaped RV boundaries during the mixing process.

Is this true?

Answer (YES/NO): NO